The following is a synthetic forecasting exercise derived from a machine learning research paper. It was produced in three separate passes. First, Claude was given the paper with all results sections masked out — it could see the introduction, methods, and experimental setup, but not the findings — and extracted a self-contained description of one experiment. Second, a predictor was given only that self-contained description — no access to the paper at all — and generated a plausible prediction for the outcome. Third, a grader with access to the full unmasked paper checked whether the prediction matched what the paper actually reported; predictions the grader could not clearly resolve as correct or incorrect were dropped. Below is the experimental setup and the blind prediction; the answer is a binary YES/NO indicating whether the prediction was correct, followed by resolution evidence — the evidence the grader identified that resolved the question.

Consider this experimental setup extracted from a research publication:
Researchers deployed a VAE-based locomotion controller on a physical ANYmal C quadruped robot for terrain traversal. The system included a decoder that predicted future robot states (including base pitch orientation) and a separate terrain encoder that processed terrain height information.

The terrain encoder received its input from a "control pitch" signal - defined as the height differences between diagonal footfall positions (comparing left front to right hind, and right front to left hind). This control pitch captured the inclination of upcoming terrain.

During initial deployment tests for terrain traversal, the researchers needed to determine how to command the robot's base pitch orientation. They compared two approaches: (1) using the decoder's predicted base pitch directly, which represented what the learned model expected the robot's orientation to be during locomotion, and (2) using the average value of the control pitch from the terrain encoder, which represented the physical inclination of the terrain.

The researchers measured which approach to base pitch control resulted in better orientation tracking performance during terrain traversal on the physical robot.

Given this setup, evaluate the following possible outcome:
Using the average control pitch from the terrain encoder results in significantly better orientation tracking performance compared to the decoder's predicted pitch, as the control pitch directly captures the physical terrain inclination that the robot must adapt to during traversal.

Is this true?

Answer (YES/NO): NO